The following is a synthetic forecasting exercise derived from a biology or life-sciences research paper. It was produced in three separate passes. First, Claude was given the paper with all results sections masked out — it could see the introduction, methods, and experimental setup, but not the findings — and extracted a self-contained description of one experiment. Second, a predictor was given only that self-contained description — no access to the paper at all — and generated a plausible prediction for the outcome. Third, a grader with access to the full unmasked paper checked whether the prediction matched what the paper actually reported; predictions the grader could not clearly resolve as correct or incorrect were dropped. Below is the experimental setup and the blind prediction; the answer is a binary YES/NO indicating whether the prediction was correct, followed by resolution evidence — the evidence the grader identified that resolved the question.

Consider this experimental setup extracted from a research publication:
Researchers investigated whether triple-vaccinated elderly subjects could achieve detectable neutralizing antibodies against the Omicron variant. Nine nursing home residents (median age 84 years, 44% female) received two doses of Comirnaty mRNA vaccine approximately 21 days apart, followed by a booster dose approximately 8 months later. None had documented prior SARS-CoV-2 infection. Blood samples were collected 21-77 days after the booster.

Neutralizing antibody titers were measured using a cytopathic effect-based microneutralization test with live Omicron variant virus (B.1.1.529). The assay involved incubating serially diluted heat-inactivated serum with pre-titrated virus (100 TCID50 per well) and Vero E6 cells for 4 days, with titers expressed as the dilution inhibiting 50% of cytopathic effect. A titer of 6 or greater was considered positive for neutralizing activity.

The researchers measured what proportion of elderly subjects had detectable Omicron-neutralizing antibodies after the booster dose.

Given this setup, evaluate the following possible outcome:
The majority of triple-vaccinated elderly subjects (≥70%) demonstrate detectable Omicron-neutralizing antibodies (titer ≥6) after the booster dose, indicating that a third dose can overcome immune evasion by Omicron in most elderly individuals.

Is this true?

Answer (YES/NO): YES